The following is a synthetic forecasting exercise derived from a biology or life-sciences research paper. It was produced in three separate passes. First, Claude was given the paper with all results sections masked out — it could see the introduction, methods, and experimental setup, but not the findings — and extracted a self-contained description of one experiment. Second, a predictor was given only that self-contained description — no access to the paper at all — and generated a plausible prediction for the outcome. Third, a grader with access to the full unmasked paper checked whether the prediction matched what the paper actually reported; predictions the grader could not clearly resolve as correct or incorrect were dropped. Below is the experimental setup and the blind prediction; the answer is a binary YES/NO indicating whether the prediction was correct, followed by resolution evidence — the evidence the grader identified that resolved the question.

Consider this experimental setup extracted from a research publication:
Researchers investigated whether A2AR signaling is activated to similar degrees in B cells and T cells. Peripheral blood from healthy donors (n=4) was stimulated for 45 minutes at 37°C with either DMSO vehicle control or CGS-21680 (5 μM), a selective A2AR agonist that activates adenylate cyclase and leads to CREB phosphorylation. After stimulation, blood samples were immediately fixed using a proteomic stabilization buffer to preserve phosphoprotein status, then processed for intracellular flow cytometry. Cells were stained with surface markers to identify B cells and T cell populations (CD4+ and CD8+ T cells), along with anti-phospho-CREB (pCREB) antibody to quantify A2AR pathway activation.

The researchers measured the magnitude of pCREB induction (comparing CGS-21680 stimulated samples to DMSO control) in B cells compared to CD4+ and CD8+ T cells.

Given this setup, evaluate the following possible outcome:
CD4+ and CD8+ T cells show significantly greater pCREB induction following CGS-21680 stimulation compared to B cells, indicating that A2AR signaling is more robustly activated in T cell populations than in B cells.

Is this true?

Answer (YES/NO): NO